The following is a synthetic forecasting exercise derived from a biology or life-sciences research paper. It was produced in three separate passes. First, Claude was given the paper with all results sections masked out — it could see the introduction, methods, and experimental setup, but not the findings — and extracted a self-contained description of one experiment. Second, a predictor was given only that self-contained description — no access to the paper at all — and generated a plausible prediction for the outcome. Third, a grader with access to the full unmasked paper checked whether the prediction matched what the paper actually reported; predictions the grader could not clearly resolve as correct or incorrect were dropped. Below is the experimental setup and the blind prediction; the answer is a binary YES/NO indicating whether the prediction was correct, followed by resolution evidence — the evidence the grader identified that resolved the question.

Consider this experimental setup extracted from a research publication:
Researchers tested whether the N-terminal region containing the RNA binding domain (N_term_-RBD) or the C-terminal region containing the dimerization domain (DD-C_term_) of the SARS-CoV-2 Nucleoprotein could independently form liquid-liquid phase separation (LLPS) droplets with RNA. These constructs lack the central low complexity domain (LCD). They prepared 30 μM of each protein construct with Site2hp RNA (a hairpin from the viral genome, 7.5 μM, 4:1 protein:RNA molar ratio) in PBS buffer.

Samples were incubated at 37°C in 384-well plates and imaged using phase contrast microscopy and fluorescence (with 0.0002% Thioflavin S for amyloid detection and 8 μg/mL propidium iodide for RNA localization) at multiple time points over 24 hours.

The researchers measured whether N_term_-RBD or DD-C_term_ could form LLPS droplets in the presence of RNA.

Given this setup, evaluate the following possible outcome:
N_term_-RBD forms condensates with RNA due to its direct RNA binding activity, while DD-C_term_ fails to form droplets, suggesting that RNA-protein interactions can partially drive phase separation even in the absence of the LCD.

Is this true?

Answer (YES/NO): NO